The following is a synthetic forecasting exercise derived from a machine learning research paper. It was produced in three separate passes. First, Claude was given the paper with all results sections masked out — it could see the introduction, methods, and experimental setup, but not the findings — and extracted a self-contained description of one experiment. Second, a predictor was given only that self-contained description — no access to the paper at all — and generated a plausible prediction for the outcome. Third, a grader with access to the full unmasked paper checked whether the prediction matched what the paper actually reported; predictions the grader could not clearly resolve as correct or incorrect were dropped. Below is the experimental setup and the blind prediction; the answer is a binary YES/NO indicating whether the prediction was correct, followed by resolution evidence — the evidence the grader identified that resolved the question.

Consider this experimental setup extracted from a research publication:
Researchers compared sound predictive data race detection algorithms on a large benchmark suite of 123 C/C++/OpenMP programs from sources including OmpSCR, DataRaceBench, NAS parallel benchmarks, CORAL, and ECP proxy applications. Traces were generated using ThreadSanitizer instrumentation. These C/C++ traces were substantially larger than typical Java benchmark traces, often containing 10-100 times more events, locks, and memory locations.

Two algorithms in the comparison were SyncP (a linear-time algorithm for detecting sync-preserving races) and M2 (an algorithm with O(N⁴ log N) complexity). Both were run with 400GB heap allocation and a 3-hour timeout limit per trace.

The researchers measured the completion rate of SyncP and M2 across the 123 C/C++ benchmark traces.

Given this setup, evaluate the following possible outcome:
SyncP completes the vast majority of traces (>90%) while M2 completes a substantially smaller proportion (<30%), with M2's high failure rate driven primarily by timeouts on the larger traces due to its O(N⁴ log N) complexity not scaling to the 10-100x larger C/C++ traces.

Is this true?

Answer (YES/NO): NO